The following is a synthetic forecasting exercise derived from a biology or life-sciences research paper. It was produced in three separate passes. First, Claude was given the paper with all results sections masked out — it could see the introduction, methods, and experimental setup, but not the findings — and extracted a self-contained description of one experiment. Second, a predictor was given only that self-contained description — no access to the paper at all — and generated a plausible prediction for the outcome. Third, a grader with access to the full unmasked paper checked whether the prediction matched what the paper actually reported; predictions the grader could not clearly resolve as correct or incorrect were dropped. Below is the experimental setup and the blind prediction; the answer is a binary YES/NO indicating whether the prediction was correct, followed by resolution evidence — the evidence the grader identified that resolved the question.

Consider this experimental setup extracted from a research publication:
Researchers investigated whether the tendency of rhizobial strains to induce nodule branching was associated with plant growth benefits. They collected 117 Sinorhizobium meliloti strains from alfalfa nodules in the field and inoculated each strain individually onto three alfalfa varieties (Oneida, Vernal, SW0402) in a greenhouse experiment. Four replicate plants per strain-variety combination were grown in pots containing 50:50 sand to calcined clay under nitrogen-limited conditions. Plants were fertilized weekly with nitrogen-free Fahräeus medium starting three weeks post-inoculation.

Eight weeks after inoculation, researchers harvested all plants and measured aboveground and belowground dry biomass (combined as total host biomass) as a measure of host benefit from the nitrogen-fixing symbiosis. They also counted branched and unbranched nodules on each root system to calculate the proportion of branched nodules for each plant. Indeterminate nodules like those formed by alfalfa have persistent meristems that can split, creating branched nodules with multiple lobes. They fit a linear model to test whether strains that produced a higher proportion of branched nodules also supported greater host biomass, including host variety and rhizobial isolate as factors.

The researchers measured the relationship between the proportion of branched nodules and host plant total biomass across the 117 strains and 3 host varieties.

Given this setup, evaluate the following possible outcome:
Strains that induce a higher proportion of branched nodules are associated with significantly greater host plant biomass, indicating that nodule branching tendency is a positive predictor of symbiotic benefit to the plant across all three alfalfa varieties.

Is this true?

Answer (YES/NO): YES